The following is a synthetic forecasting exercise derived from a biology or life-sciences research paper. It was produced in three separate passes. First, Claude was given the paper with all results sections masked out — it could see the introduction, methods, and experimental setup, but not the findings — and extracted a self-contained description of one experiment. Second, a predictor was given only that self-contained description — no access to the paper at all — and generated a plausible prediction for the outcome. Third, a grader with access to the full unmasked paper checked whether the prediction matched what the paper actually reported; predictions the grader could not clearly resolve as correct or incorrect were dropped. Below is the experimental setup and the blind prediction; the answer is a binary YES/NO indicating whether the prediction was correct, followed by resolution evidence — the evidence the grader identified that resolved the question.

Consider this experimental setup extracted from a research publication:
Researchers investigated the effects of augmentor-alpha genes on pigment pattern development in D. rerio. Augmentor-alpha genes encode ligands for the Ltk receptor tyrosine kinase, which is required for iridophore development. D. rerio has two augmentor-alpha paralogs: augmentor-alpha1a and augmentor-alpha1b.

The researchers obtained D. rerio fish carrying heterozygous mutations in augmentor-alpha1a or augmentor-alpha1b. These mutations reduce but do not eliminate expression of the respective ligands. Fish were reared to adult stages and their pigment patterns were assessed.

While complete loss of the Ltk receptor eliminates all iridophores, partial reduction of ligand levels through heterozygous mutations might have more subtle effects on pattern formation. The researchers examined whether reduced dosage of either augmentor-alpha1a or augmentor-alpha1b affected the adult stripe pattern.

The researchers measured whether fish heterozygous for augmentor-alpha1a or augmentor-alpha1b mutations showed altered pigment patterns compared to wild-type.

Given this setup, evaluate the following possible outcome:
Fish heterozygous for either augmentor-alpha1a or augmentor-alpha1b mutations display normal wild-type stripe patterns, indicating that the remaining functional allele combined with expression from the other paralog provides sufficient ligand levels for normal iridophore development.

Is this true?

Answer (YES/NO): YES